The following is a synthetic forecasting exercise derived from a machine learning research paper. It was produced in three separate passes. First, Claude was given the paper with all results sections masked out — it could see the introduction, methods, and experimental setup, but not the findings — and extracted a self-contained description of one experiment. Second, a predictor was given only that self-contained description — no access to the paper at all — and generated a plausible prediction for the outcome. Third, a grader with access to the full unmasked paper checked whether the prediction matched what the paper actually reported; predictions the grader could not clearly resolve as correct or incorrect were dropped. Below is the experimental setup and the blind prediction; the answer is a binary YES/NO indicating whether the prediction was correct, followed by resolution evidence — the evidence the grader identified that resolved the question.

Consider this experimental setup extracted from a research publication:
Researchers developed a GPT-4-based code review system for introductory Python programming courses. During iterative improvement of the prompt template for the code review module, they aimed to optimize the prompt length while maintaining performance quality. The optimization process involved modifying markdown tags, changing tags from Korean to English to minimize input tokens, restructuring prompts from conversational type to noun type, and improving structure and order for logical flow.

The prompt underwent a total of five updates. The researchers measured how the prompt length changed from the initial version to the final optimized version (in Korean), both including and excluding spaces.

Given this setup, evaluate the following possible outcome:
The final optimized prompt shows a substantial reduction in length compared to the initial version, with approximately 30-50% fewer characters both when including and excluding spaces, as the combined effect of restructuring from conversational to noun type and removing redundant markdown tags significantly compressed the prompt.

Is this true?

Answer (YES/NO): NO